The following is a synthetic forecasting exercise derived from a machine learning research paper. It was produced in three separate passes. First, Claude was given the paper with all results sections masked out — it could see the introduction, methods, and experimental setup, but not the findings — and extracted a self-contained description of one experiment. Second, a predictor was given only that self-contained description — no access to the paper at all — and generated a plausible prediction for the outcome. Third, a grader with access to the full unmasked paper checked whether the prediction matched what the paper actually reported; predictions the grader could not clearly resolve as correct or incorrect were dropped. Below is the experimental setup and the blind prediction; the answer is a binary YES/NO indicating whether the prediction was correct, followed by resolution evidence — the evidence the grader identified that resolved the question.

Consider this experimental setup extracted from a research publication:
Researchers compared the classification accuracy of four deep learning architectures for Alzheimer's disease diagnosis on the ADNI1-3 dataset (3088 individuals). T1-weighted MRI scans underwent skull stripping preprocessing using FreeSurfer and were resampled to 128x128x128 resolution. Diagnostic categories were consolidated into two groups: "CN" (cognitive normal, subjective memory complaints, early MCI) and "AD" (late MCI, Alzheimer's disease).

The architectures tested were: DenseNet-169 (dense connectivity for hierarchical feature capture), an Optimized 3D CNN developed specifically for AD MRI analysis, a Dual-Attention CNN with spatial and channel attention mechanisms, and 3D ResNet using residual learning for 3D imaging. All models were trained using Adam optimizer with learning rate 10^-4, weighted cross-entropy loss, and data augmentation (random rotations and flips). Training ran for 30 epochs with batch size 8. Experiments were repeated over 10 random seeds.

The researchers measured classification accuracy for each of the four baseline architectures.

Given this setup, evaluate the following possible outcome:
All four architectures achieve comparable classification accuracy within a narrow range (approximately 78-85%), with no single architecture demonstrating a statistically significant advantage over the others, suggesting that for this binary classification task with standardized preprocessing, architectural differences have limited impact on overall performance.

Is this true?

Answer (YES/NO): NO